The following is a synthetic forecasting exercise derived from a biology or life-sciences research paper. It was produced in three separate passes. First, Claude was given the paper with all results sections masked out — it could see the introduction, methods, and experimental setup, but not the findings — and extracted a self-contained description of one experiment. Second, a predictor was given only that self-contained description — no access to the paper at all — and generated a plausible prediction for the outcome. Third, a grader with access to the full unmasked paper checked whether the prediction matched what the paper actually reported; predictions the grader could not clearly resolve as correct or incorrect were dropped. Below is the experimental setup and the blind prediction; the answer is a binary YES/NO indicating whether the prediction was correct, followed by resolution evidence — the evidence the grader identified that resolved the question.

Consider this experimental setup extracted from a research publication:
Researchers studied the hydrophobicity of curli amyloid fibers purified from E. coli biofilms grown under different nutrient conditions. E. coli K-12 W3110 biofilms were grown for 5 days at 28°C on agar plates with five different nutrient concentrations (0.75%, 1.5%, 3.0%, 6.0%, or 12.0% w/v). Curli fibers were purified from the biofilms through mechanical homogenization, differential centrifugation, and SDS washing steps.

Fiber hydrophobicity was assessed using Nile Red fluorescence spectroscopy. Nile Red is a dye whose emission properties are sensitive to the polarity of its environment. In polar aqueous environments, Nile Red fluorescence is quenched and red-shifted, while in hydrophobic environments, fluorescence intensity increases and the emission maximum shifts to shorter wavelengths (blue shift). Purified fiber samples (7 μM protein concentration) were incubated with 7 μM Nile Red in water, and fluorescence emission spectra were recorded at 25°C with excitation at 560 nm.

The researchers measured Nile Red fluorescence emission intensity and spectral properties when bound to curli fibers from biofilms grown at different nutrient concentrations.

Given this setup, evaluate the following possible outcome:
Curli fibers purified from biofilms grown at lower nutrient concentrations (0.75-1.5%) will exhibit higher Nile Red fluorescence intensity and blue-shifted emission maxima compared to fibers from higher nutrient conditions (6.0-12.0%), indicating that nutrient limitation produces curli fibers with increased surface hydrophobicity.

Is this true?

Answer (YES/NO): NO